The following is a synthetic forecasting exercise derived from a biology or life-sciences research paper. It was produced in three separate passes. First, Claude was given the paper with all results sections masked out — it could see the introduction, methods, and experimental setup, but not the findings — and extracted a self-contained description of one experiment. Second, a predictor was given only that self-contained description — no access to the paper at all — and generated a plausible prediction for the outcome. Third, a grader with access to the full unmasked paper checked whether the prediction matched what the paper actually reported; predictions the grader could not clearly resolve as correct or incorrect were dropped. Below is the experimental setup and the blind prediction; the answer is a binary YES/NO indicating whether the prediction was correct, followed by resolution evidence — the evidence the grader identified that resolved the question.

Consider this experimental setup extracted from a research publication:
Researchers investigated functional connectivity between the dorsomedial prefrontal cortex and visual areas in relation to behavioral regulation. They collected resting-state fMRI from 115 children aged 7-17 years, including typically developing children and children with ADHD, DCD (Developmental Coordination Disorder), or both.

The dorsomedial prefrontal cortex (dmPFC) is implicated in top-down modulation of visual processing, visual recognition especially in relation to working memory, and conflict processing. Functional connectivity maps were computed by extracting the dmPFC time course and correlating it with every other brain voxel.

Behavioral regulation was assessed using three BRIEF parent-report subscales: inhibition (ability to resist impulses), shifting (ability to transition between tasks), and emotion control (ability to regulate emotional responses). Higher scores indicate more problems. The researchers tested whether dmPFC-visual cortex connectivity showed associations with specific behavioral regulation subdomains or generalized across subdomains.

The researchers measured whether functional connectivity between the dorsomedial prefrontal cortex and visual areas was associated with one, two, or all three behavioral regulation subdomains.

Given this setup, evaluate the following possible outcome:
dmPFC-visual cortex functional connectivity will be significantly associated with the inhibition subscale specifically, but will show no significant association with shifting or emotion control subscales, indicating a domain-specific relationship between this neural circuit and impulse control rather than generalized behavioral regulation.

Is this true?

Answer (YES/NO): YES